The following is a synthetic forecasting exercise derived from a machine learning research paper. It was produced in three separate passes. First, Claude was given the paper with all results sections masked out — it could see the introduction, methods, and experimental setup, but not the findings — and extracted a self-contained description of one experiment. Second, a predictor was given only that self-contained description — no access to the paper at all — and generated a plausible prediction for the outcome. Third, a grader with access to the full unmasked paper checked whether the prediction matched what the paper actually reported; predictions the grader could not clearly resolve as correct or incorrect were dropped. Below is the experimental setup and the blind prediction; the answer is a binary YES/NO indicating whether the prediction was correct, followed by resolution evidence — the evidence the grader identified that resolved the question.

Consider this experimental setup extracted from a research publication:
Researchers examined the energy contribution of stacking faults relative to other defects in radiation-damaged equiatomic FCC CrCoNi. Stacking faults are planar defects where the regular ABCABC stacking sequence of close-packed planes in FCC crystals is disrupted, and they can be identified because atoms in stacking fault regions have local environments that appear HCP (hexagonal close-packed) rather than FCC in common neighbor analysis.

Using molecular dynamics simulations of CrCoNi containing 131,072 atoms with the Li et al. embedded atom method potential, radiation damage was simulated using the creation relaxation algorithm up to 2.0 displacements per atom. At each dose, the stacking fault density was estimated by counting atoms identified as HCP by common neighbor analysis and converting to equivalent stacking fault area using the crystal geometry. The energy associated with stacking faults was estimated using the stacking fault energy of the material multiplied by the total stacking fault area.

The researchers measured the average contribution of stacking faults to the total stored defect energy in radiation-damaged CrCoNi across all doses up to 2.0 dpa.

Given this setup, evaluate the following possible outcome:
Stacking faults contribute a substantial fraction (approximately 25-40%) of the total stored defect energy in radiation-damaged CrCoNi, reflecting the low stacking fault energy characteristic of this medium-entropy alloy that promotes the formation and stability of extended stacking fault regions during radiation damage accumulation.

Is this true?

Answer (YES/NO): NO